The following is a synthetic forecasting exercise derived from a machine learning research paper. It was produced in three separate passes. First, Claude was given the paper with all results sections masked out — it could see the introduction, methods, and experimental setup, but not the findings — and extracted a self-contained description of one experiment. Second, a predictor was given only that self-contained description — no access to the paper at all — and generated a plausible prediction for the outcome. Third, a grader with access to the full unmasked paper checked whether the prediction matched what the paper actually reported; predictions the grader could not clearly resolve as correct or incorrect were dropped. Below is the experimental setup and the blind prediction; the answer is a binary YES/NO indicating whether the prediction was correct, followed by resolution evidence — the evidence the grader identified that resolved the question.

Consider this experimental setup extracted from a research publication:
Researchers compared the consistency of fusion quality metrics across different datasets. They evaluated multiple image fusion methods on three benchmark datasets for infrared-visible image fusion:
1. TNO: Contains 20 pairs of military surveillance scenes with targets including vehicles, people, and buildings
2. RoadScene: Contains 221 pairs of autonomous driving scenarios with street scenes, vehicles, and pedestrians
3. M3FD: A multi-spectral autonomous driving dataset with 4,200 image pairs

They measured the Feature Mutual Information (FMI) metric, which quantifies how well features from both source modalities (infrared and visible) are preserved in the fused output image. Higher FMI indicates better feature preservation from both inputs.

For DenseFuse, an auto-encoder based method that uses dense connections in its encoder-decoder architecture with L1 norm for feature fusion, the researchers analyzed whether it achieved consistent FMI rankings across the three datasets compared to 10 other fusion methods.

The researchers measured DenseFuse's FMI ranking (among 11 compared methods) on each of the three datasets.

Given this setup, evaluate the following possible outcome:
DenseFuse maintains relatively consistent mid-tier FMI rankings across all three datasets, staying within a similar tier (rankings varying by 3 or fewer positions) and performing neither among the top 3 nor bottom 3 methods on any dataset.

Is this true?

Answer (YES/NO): NO